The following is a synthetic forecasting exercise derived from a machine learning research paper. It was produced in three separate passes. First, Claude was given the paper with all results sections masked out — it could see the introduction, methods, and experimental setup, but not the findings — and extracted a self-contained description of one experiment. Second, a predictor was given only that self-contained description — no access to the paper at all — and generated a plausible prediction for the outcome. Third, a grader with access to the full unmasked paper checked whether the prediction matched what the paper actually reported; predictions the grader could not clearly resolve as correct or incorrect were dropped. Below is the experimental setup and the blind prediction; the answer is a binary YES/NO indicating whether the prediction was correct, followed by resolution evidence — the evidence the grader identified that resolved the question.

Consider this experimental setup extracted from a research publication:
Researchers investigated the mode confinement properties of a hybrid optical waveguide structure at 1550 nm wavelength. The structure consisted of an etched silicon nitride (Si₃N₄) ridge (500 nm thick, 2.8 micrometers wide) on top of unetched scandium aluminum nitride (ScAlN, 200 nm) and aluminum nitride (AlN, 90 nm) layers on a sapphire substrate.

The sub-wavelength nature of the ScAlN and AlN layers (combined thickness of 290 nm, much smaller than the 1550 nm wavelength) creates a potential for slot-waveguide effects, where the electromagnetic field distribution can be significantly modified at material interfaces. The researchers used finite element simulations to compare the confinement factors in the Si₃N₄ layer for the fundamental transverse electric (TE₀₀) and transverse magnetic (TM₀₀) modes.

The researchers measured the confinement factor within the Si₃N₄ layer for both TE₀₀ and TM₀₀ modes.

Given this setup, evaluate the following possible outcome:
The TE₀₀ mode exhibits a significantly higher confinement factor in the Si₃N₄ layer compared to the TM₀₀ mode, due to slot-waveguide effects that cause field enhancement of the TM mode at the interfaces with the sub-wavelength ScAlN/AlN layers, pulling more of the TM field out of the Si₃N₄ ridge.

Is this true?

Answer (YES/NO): NO